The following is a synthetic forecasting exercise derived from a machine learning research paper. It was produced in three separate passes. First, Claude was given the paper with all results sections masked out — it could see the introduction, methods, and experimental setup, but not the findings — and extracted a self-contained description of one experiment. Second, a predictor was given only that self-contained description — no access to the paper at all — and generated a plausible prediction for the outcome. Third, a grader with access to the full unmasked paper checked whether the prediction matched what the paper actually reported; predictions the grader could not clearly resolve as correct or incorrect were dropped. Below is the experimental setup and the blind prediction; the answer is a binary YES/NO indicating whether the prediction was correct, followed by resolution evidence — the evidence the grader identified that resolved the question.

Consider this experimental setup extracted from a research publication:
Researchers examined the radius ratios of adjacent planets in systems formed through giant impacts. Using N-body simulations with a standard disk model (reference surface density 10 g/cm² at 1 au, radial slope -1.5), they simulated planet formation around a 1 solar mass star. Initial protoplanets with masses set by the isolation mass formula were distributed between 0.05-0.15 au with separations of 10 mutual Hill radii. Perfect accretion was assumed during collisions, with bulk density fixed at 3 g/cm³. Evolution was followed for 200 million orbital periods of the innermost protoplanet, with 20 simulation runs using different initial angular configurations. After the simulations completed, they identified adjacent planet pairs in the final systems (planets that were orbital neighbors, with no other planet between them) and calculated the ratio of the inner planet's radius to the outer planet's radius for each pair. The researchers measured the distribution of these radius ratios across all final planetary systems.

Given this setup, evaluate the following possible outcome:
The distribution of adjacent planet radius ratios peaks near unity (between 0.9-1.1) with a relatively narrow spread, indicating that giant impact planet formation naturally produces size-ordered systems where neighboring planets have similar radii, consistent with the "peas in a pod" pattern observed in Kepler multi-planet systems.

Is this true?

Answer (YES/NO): YES